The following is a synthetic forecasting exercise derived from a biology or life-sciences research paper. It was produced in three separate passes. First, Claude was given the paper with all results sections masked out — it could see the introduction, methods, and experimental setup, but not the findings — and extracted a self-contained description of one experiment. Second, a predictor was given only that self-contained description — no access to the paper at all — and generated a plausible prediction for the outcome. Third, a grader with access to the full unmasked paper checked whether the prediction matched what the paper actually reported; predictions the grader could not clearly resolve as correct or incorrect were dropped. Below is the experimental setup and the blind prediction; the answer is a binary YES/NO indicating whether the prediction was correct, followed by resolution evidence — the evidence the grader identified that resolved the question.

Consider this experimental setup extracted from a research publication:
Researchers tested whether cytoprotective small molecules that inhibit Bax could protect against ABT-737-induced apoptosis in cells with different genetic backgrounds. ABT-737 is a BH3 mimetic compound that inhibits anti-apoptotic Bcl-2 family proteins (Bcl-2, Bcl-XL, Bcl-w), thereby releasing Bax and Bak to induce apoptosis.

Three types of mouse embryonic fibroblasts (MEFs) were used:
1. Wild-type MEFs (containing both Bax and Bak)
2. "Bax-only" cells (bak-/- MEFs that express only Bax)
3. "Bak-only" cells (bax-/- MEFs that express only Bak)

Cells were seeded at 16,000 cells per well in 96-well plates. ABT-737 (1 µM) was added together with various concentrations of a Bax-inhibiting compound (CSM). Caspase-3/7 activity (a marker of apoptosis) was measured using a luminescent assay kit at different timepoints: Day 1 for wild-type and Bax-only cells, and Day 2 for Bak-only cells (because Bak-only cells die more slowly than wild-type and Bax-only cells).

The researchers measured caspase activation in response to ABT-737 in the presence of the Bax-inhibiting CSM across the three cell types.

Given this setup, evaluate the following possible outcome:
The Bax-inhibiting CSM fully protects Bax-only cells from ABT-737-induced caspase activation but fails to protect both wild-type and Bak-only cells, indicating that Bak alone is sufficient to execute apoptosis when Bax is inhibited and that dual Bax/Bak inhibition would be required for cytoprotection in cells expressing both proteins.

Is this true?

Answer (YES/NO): NO